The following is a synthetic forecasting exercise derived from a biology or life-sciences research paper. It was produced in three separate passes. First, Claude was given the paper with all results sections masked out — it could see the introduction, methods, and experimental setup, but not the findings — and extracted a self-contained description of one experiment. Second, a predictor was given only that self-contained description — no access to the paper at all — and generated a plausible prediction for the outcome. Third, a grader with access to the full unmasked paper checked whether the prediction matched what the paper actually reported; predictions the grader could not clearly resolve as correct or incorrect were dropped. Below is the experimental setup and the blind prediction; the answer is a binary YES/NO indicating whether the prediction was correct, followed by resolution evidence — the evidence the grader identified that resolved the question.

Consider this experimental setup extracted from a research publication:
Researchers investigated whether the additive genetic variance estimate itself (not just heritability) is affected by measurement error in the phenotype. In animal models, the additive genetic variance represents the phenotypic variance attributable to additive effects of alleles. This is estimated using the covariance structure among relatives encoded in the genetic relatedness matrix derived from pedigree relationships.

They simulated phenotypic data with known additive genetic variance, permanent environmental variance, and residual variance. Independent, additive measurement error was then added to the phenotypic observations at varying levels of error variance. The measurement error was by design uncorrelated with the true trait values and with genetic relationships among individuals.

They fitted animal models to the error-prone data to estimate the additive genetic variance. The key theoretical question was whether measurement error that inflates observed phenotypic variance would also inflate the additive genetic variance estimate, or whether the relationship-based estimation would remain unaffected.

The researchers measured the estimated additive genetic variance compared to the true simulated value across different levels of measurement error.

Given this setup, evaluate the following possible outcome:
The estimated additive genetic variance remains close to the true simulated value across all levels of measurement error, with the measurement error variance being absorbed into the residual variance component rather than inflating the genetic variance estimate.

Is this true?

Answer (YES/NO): YES